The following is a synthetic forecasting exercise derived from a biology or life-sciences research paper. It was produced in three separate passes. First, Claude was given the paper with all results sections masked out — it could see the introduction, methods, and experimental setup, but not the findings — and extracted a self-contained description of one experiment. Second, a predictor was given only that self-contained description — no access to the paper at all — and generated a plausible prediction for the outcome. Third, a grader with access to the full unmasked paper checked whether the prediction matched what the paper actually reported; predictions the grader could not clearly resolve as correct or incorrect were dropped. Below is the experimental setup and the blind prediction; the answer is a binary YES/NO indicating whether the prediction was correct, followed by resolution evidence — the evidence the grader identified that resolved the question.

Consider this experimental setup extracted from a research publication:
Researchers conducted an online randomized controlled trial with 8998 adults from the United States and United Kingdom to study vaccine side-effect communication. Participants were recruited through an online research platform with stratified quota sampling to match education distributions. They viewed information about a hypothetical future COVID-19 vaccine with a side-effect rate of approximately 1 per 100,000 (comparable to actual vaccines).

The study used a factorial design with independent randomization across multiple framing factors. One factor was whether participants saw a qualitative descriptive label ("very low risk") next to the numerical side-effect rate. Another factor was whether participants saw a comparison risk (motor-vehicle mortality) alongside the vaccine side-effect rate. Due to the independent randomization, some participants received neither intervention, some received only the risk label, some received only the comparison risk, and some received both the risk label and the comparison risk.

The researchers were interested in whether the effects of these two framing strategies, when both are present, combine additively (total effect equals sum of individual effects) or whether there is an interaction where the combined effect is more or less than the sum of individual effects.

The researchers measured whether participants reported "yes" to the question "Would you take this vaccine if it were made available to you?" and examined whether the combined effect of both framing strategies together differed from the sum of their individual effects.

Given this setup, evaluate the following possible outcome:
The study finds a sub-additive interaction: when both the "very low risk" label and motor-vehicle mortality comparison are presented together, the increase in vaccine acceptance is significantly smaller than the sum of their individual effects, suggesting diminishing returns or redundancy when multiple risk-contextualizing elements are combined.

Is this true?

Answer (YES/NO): NO